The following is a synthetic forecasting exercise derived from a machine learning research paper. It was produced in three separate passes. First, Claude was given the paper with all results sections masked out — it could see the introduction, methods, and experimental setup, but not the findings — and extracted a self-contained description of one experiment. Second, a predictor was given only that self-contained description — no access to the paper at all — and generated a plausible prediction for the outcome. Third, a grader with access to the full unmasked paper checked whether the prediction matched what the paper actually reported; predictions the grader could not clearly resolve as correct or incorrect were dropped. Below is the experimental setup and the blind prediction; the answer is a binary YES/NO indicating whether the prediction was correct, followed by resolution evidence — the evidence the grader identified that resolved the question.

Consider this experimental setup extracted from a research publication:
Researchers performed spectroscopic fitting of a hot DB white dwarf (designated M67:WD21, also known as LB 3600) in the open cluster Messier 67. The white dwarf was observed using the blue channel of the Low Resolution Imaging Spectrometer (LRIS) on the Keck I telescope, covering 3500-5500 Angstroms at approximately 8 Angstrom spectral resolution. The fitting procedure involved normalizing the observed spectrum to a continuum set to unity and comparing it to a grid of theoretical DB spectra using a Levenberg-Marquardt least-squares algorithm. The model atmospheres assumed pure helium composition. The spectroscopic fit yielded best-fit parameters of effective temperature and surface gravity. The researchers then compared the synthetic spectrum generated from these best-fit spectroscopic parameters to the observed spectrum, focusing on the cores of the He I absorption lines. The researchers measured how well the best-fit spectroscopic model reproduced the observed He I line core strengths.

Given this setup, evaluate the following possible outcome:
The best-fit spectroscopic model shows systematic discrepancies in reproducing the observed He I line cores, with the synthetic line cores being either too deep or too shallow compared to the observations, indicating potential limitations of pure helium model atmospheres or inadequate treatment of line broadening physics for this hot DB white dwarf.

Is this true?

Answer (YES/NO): YES